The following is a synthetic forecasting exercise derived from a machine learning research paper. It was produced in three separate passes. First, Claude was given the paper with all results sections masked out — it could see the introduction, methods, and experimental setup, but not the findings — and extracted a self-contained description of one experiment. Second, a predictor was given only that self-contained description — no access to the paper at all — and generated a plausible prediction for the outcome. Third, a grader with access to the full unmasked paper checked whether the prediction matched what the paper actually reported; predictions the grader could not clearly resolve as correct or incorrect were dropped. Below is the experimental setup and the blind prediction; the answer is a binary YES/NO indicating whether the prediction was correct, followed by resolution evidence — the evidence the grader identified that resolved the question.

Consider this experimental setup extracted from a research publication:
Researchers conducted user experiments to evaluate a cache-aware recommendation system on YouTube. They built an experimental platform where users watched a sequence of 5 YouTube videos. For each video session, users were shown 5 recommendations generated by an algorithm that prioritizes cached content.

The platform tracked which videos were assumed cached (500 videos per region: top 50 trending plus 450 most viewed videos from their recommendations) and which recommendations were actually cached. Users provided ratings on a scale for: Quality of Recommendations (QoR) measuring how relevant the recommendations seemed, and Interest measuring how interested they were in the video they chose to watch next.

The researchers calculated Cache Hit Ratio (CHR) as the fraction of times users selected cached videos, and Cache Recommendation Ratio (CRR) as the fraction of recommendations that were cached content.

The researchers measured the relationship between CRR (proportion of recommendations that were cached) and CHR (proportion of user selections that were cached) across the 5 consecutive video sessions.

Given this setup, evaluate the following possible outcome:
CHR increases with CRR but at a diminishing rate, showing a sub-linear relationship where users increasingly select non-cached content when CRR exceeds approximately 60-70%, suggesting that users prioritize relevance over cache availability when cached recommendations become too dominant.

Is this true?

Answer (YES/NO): NO